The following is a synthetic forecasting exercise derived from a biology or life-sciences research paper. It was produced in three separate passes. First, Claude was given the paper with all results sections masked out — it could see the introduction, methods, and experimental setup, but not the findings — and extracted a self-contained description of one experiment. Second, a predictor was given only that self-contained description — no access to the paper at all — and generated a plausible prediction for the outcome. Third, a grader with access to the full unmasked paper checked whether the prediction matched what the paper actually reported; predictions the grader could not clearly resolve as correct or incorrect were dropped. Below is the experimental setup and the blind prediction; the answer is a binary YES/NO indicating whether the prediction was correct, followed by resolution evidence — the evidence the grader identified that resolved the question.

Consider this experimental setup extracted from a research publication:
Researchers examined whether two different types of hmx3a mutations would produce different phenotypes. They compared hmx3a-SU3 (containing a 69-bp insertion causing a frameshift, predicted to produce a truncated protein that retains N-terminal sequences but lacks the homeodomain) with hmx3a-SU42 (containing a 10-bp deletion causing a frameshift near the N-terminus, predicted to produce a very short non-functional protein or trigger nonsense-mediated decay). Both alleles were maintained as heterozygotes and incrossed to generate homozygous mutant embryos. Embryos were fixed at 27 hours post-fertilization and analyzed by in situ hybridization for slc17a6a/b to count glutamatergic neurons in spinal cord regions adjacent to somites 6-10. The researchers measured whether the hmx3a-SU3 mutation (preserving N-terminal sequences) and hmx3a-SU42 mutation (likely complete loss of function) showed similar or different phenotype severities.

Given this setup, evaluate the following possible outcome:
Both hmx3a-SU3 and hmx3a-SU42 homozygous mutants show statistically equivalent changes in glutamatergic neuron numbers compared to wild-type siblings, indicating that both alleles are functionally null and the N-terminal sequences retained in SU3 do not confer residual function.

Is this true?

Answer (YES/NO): NO